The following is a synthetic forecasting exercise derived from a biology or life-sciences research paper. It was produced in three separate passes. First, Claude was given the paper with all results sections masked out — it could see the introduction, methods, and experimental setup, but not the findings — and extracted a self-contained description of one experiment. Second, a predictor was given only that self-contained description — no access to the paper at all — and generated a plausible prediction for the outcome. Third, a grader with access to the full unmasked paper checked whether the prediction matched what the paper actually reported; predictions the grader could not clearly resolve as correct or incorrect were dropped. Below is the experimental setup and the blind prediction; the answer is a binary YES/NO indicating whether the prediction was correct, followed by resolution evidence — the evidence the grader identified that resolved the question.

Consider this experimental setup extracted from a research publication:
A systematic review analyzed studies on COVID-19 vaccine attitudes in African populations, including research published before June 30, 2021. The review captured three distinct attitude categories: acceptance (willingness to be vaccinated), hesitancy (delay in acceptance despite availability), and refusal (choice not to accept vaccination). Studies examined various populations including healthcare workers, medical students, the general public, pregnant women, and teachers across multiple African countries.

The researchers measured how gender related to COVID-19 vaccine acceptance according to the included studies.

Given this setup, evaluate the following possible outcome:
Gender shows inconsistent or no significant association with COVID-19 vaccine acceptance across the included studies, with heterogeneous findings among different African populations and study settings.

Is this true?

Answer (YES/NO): YES